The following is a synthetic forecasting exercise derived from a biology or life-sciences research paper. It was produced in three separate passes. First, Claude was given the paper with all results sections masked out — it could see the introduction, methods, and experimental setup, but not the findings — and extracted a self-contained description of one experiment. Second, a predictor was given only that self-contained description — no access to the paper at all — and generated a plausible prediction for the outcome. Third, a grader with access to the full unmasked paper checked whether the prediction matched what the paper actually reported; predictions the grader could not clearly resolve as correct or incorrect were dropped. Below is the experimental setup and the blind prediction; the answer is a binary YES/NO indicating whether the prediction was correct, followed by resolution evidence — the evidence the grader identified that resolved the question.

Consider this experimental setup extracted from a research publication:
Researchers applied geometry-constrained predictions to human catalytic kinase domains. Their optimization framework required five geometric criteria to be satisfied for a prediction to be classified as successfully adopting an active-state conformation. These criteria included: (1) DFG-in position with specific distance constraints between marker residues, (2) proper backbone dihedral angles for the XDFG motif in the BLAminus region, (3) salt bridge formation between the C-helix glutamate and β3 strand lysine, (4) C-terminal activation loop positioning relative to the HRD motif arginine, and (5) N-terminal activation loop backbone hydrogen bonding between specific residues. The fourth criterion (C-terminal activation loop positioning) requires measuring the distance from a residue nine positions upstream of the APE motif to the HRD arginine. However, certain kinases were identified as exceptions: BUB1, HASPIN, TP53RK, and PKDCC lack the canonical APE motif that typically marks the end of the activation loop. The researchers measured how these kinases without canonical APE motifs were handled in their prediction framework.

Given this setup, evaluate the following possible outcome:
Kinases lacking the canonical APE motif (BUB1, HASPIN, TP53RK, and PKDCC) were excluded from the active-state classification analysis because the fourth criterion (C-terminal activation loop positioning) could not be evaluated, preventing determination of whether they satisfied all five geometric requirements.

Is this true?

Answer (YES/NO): NO